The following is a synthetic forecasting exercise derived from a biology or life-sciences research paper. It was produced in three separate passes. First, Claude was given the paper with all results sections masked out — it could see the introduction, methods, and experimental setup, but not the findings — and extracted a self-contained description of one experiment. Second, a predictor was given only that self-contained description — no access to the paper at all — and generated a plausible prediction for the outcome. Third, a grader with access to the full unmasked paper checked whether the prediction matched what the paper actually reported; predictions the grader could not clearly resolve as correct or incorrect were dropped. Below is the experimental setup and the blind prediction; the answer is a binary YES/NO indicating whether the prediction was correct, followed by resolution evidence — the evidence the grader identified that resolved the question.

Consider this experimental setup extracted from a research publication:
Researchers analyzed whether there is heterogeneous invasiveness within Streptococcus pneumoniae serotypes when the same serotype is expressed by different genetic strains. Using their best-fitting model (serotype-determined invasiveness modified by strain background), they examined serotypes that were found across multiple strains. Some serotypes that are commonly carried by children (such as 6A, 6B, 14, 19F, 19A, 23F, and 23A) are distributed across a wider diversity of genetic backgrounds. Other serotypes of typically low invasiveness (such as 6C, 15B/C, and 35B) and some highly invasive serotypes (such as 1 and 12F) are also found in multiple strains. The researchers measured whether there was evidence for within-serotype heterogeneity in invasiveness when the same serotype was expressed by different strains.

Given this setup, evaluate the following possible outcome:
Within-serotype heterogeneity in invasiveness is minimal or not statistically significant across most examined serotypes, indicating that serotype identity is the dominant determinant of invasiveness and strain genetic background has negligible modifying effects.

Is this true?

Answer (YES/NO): NO